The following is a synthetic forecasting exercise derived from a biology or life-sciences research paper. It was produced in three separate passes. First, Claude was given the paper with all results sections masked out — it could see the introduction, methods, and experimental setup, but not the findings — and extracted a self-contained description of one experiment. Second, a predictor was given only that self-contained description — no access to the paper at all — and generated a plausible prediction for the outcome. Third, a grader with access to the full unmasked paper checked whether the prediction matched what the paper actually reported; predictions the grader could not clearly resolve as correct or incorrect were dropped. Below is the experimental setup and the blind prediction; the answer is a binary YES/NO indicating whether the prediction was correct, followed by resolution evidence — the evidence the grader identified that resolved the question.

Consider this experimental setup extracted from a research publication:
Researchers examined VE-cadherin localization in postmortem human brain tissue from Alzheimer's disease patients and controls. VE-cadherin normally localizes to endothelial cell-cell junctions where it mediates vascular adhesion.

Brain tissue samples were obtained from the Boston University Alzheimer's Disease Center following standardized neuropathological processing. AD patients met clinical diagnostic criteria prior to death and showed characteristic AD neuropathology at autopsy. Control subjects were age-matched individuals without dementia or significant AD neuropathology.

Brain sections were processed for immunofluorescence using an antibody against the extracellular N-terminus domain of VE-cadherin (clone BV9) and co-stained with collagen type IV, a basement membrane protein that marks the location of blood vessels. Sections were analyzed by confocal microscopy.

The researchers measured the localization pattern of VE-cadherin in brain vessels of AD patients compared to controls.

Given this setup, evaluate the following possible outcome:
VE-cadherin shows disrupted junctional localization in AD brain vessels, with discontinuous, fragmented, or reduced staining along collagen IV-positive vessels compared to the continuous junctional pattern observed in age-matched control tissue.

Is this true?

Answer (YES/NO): YES